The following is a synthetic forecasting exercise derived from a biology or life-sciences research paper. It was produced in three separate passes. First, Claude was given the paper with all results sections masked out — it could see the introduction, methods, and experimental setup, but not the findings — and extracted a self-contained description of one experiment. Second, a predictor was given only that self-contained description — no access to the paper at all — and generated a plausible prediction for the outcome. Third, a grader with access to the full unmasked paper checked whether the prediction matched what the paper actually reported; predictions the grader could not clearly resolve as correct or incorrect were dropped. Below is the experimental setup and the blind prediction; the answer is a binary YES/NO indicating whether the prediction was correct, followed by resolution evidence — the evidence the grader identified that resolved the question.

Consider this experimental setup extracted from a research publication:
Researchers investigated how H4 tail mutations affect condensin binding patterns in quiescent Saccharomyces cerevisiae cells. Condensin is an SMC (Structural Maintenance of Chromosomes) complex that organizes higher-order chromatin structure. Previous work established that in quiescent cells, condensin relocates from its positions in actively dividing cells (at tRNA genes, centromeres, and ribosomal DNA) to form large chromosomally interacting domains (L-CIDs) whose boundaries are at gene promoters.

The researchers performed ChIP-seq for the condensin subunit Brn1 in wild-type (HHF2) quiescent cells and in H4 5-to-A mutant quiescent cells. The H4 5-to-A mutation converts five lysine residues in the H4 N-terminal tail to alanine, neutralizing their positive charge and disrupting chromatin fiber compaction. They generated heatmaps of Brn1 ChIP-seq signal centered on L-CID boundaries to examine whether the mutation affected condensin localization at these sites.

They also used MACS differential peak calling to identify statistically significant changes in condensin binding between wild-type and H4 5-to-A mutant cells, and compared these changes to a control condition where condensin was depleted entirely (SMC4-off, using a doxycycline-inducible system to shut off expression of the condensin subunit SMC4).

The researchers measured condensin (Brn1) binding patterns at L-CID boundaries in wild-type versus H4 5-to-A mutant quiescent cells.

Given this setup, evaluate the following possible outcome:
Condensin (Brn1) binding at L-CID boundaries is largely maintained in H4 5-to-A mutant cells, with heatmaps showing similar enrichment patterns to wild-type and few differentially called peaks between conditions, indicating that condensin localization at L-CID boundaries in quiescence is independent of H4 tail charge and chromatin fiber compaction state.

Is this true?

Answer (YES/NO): NO